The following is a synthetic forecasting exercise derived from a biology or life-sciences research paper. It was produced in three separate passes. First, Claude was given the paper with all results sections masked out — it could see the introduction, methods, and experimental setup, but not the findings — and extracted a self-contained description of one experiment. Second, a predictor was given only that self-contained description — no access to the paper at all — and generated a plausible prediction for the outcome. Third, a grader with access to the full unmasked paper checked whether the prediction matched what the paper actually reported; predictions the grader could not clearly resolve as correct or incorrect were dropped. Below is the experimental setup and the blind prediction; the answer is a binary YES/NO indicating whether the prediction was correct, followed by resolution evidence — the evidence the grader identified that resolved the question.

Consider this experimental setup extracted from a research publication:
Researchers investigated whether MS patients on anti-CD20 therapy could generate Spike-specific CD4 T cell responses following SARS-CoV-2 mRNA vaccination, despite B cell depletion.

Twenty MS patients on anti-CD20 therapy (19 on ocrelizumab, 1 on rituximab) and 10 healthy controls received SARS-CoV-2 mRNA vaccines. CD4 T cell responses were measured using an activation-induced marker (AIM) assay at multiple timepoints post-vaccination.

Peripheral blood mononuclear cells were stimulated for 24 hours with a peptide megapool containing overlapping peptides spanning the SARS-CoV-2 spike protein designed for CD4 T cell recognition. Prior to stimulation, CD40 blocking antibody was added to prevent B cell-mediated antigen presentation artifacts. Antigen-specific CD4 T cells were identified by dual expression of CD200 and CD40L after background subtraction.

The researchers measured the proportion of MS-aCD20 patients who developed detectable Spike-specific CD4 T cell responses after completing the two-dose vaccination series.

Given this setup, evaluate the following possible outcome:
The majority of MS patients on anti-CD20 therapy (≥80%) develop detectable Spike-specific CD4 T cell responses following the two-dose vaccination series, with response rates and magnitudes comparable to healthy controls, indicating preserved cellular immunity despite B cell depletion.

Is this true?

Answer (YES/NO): NO